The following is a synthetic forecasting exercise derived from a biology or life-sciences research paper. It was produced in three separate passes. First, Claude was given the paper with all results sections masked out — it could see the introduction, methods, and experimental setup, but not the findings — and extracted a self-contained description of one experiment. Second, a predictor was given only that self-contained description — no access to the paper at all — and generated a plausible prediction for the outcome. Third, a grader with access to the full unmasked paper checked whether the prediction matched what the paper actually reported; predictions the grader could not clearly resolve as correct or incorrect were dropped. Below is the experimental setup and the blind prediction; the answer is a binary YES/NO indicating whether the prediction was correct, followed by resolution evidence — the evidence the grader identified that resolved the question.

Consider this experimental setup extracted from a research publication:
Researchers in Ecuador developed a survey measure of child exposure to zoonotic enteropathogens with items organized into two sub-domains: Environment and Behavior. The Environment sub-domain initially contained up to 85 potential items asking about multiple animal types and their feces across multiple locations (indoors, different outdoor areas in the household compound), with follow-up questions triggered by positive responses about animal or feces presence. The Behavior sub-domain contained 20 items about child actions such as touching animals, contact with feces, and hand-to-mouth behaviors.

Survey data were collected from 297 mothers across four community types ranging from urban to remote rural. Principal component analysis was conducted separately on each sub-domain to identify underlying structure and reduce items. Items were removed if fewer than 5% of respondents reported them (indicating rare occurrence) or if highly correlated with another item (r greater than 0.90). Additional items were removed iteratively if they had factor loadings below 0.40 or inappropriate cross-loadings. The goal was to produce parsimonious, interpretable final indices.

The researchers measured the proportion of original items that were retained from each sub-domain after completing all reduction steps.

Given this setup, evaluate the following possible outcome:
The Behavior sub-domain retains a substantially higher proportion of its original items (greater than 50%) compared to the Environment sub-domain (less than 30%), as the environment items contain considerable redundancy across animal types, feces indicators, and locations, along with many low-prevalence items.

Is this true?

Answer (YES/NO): YES